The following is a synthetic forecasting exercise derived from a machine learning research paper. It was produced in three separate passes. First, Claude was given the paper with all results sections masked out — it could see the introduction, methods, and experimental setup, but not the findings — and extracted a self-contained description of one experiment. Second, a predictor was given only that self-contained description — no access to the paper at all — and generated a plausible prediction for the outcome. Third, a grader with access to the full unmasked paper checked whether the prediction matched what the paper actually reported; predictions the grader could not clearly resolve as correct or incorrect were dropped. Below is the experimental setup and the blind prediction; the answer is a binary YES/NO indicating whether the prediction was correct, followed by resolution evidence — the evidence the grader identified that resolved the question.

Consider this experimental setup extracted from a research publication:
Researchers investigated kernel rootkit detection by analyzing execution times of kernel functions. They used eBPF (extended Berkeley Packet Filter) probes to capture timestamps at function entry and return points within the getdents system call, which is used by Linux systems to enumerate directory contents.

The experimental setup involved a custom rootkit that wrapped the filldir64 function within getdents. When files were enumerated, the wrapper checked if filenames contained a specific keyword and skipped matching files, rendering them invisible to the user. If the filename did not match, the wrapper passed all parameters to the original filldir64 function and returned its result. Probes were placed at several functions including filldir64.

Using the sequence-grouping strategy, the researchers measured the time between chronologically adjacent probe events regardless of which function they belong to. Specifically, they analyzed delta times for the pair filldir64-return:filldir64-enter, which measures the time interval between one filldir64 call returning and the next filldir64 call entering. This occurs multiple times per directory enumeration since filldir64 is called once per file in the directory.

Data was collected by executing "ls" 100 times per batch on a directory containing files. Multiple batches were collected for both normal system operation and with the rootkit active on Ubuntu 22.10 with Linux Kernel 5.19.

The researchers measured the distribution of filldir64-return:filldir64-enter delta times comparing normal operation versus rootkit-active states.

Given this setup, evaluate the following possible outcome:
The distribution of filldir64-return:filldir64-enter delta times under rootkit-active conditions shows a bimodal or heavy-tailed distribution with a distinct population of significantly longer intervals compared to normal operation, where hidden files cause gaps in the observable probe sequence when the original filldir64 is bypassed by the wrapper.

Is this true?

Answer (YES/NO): NO